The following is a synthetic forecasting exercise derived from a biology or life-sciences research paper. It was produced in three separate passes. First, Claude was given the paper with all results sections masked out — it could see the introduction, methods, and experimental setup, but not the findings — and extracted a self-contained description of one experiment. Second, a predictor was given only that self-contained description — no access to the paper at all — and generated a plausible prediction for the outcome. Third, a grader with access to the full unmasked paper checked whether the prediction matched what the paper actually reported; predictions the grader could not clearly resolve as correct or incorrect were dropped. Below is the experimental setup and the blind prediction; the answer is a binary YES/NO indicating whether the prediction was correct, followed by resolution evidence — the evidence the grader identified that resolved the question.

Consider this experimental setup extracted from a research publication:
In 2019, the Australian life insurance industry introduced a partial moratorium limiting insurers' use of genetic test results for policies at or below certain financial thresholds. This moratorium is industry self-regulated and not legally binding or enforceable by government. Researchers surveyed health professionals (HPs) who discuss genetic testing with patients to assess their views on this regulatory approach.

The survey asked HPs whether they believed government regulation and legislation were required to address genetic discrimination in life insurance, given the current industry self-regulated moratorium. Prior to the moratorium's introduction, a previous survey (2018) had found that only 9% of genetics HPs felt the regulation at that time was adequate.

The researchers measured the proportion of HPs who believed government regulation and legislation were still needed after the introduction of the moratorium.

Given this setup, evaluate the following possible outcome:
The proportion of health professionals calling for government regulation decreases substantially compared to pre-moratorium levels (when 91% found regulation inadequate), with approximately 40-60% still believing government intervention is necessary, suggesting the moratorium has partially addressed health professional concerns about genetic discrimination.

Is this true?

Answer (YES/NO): NO